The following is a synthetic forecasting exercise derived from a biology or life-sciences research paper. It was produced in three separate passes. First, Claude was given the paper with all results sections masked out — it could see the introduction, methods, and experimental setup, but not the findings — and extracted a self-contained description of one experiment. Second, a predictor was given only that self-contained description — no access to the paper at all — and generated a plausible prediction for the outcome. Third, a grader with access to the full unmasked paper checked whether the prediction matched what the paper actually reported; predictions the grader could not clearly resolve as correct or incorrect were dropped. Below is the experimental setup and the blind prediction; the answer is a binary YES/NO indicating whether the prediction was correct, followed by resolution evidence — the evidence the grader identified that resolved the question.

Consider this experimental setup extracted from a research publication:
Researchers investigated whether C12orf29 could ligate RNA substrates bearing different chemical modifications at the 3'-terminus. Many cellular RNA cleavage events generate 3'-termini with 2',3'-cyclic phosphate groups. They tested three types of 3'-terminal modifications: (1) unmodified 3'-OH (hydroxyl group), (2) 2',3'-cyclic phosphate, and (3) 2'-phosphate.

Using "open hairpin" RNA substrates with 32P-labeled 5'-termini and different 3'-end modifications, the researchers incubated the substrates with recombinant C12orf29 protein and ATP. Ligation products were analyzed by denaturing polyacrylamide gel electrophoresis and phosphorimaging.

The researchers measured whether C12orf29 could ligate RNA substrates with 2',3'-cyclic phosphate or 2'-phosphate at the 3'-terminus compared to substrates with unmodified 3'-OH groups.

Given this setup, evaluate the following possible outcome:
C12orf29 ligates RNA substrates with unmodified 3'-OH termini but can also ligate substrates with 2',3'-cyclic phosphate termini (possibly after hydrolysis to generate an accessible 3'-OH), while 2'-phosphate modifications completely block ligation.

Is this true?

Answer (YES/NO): NO